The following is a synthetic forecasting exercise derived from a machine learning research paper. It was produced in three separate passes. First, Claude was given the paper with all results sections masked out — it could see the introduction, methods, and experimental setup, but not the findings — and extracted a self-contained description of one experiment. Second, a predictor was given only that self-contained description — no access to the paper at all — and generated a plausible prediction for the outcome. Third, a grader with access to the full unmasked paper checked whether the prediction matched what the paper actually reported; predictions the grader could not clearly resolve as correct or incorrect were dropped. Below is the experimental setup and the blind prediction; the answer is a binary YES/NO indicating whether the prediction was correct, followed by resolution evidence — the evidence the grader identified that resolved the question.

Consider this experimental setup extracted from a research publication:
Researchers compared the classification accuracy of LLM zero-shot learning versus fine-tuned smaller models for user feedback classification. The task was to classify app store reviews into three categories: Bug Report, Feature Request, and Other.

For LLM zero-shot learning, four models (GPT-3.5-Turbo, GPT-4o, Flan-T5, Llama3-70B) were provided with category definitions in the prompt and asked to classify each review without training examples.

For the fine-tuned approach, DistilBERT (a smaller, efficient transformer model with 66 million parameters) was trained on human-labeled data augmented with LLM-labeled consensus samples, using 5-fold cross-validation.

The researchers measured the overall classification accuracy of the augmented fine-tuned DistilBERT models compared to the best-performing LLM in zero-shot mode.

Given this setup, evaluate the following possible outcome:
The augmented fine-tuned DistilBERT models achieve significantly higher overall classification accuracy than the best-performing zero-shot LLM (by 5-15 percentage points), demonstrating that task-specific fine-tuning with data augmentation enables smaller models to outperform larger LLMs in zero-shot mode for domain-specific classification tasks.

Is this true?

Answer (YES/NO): NO